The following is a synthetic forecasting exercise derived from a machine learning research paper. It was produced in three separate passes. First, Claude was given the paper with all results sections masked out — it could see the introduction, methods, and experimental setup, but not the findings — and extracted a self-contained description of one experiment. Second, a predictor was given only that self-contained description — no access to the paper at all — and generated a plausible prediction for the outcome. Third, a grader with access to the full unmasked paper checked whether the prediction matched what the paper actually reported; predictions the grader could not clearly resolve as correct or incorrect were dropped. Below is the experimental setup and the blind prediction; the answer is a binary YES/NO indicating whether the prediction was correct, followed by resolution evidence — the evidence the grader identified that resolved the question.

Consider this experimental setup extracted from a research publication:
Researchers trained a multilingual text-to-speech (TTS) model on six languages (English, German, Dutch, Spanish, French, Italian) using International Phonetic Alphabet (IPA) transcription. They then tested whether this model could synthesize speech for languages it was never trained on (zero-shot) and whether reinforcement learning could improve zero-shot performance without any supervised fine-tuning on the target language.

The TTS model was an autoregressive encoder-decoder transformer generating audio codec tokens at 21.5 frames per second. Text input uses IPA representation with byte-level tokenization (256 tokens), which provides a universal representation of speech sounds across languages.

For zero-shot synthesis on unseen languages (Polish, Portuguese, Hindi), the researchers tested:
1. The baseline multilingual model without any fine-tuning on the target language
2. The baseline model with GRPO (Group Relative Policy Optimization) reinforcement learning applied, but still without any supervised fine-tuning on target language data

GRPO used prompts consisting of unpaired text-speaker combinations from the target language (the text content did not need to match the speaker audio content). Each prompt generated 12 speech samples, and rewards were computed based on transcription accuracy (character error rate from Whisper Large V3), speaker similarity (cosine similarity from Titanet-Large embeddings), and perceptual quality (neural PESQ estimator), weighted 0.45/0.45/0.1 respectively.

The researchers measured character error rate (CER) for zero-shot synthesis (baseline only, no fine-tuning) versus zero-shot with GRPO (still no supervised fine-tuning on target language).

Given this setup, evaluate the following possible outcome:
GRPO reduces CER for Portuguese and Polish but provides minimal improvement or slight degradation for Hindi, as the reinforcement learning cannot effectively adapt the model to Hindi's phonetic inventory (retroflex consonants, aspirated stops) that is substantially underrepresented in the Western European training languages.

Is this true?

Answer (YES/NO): NO